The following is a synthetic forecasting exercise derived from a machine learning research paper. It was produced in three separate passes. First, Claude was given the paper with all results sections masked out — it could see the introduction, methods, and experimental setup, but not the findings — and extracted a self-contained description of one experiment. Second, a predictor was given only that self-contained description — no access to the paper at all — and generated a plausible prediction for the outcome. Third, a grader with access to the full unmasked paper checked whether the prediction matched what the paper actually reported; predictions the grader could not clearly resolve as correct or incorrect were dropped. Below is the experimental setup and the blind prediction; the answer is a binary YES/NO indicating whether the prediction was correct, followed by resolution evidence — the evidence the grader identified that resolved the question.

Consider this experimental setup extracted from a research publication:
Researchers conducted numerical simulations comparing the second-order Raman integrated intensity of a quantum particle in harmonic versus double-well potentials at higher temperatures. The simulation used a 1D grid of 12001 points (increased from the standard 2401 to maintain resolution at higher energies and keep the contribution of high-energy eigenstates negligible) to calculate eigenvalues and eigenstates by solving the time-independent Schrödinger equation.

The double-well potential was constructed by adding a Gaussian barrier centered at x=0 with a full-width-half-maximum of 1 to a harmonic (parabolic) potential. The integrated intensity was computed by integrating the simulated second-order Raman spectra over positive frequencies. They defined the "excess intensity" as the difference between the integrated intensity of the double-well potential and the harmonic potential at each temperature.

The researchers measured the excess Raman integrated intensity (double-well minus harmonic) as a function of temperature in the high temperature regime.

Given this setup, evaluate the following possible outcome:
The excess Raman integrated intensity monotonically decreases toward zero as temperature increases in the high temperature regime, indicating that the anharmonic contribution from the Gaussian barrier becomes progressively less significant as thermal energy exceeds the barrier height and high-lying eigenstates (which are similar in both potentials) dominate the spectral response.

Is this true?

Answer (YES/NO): NO